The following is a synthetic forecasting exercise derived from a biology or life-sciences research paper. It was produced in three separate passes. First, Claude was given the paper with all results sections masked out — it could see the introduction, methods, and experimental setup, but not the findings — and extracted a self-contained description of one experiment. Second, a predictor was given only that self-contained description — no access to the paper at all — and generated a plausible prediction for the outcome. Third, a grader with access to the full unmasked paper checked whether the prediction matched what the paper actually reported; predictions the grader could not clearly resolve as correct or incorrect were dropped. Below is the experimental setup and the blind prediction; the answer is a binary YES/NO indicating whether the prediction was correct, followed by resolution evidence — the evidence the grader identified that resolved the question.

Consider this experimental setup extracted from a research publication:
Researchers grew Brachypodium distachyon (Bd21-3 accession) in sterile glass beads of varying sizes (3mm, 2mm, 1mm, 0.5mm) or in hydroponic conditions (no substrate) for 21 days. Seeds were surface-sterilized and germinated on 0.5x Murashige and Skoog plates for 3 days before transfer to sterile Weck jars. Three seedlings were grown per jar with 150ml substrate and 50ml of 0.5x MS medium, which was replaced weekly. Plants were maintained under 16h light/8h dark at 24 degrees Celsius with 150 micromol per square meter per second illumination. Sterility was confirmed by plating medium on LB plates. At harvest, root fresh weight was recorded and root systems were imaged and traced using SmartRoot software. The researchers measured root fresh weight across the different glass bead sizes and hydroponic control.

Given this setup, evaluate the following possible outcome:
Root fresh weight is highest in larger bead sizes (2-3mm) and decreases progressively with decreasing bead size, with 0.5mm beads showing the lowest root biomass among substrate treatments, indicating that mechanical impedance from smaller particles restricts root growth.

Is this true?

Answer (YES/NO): NO